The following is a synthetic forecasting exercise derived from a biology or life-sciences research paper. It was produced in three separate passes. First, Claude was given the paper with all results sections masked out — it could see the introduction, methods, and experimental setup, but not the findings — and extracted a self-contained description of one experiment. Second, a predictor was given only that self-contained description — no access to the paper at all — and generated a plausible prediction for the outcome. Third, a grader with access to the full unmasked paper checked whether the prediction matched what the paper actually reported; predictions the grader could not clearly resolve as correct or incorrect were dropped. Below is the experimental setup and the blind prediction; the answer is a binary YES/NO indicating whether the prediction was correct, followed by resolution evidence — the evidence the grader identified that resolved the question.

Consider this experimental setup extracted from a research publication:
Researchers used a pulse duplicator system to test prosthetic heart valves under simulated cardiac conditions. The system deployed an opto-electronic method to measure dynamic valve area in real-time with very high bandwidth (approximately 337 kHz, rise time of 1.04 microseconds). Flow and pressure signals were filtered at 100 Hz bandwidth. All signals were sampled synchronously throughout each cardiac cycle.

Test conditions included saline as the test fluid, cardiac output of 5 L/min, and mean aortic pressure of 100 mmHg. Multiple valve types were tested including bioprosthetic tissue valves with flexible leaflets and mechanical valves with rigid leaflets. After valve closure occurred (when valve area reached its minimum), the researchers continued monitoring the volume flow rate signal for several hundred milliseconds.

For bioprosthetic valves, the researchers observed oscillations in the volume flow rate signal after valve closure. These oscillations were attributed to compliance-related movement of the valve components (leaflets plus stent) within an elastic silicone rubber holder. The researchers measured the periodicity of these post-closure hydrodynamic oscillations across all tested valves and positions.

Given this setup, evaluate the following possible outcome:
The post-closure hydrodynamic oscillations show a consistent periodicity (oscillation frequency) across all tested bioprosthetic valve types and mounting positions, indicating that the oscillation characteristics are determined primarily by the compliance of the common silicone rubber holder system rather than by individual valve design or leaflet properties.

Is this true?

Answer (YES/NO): YES